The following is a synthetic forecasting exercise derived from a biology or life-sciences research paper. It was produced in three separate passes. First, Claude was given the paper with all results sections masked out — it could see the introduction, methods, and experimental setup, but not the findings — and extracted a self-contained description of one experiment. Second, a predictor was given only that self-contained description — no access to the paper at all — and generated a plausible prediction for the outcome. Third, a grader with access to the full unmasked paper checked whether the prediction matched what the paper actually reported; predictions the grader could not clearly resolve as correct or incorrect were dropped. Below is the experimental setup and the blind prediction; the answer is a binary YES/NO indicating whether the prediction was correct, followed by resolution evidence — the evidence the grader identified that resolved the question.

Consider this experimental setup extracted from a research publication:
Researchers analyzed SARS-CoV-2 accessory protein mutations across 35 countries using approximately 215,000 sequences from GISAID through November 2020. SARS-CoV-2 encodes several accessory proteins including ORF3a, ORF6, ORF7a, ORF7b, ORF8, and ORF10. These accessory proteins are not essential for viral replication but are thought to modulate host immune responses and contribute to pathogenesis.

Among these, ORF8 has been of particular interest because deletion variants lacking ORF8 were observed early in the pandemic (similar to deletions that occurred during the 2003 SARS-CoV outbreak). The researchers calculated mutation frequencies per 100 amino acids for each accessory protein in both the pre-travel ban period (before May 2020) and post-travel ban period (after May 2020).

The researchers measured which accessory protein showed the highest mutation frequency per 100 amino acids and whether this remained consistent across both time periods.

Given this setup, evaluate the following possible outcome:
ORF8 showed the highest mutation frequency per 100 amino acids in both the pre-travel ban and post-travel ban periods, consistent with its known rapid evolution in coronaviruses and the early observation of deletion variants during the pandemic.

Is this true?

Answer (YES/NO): NO